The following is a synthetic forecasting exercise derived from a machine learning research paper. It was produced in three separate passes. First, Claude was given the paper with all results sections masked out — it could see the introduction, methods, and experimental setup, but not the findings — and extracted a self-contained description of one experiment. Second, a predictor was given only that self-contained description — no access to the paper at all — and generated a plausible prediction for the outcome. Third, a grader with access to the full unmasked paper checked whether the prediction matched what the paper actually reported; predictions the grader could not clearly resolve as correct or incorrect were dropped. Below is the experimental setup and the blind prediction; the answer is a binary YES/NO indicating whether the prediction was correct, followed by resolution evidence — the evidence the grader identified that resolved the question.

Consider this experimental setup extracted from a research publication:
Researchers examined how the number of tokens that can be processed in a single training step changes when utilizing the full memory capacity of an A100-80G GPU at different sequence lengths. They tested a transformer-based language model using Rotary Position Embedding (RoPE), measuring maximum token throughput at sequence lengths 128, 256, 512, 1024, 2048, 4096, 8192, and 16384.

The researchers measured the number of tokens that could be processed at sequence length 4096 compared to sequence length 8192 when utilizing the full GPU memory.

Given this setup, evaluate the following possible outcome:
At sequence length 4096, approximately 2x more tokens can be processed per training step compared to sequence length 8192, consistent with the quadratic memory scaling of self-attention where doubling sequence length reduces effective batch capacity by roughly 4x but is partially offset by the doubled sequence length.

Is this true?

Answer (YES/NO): NO